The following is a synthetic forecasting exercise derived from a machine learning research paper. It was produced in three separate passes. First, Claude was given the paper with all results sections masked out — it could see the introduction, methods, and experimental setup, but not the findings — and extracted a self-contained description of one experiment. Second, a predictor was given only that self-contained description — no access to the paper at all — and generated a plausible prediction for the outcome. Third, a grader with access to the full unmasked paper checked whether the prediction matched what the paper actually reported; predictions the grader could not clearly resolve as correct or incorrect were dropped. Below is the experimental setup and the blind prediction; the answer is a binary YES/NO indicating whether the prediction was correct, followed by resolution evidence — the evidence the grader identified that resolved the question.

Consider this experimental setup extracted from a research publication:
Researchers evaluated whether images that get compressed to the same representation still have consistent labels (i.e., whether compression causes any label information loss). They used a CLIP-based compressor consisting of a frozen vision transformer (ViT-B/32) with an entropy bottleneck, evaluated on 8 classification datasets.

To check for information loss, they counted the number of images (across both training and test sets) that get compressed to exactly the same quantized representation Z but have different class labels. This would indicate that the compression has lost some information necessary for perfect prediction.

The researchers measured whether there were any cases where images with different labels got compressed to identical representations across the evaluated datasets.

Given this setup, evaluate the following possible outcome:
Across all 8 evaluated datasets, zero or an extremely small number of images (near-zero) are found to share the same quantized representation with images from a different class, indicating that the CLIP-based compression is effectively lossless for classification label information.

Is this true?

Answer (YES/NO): YES